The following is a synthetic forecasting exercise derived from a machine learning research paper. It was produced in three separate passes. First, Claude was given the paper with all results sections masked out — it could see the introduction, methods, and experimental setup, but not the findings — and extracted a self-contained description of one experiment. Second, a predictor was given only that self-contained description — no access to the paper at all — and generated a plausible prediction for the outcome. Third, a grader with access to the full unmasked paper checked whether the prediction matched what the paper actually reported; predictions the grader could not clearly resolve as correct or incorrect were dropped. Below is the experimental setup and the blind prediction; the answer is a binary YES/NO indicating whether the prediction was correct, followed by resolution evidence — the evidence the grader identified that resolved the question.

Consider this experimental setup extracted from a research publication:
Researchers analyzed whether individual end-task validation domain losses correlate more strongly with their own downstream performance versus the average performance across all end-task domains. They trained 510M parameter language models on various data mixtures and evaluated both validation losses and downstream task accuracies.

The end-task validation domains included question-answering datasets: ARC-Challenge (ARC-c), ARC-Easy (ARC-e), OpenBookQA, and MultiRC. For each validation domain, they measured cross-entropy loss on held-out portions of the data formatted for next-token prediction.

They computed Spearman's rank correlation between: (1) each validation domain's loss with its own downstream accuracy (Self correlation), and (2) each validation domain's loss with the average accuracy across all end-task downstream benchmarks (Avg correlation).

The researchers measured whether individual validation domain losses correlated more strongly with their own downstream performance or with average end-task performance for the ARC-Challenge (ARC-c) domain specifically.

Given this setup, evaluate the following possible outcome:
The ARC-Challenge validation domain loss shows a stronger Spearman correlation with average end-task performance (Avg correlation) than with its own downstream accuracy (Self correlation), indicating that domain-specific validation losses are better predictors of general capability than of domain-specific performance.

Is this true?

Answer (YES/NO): YES